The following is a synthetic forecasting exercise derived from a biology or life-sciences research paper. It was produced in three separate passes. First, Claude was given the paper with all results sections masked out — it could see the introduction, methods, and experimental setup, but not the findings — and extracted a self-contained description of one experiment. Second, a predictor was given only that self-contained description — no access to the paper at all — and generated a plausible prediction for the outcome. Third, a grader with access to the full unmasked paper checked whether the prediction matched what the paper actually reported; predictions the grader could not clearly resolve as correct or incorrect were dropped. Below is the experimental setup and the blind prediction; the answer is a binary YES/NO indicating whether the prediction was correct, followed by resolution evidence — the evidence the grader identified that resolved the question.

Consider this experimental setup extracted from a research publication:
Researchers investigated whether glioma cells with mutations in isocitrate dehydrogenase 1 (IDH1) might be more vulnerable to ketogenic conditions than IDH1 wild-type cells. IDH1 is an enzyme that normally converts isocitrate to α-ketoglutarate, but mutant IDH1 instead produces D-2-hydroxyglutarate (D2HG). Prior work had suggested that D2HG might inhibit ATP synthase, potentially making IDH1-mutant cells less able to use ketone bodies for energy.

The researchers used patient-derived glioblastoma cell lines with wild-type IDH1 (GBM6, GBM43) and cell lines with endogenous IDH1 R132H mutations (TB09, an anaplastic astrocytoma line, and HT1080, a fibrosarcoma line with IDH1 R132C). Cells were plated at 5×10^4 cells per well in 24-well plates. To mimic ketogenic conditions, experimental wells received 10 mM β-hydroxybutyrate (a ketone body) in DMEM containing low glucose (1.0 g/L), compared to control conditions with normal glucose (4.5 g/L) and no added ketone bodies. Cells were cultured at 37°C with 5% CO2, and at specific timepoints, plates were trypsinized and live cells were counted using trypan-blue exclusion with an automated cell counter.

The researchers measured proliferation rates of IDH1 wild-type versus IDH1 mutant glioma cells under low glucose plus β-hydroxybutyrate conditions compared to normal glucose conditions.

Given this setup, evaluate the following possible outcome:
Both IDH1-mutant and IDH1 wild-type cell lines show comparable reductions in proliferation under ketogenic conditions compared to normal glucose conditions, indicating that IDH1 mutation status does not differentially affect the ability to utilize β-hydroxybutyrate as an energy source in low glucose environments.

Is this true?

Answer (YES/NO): NO